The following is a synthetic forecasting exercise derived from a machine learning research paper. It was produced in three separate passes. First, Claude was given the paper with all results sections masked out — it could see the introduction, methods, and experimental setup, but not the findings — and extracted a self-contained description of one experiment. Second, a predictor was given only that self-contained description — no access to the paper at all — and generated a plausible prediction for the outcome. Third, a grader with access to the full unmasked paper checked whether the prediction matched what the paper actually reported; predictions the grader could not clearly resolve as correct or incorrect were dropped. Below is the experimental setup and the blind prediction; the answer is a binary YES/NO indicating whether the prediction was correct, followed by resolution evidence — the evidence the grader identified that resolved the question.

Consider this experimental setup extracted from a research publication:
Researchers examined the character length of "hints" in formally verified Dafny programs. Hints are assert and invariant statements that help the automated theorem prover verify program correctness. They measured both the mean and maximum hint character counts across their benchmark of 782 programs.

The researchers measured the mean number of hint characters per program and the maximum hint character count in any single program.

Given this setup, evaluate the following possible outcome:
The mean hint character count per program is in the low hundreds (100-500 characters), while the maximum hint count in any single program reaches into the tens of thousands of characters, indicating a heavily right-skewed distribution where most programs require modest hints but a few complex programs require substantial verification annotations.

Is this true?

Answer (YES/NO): NO